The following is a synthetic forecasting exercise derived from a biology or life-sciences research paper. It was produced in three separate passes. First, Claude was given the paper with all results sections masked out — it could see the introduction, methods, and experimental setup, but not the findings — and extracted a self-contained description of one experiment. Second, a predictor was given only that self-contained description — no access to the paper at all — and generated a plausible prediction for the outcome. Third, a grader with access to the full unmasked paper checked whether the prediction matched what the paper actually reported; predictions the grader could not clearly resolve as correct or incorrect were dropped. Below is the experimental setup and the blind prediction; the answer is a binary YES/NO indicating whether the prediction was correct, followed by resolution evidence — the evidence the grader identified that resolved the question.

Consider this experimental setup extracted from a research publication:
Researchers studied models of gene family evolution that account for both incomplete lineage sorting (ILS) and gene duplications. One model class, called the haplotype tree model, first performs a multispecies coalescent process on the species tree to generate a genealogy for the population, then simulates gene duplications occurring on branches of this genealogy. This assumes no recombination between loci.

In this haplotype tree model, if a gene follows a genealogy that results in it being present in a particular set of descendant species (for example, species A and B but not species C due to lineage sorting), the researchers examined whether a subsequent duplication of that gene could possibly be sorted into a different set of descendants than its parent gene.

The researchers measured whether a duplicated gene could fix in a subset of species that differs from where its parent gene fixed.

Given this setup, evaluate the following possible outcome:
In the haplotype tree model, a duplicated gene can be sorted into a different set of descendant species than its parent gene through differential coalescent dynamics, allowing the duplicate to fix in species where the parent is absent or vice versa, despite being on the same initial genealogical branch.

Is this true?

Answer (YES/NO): NO